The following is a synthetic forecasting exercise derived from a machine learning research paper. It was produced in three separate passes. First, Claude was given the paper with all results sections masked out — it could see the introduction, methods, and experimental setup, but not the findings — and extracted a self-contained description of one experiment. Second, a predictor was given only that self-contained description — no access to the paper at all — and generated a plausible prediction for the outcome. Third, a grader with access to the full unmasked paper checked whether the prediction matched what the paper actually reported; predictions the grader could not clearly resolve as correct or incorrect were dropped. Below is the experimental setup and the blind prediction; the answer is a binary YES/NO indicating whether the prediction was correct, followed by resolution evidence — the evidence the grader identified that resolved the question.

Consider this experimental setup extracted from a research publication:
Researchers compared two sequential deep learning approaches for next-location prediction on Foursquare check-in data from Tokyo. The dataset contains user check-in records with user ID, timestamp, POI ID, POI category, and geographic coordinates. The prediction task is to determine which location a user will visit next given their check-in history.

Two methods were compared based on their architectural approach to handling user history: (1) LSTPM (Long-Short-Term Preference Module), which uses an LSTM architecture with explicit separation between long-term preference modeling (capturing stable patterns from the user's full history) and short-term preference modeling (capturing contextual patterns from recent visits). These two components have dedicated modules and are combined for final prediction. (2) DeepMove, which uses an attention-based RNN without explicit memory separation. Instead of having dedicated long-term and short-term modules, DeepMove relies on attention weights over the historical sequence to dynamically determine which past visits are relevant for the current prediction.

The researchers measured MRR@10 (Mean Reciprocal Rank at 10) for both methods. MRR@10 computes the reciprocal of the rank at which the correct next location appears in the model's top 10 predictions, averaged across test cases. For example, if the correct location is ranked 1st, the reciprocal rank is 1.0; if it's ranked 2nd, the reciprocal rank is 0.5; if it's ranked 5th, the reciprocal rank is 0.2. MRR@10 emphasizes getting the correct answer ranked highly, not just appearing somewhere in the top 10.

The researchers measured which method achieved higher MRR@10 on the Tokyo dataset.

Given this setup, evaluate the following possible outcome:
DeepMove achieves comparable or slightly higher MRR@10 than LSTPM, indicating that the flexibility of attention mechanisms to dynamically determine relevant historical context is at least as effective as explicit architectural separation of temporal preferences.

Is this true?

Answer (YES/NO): YES